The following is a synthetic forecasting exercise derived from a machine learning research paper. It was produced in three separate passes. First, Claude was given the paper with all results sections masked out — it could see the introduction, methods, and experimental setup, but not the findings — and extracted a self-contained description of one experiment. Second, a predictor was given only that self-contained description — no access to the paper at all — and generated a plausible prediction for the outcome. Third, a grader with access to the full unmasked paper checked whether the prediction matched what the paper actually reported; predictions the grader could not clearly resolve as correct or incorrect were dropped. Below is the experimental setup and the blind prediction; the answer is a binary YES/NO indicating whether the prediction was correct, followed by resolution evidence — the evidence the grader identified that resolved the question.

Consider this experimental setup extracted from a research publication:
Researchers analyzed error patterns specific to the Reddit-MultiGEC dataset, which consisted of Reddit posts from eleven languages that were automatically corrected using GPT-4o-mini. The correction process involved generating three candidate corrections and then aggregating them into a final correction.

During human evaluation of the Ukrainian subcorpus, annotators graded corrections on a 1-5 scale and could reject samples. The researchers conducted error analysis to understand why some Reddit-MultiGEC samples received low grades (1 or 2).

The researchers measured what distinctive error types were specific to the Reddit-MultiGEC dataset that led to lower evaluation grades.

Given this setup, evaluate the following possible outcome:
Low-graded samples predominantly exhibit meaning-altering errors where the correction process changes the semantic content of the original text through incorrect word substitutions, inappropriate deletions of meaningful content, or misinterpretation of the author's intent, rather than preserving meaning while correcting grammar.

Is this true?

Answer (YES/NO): NO